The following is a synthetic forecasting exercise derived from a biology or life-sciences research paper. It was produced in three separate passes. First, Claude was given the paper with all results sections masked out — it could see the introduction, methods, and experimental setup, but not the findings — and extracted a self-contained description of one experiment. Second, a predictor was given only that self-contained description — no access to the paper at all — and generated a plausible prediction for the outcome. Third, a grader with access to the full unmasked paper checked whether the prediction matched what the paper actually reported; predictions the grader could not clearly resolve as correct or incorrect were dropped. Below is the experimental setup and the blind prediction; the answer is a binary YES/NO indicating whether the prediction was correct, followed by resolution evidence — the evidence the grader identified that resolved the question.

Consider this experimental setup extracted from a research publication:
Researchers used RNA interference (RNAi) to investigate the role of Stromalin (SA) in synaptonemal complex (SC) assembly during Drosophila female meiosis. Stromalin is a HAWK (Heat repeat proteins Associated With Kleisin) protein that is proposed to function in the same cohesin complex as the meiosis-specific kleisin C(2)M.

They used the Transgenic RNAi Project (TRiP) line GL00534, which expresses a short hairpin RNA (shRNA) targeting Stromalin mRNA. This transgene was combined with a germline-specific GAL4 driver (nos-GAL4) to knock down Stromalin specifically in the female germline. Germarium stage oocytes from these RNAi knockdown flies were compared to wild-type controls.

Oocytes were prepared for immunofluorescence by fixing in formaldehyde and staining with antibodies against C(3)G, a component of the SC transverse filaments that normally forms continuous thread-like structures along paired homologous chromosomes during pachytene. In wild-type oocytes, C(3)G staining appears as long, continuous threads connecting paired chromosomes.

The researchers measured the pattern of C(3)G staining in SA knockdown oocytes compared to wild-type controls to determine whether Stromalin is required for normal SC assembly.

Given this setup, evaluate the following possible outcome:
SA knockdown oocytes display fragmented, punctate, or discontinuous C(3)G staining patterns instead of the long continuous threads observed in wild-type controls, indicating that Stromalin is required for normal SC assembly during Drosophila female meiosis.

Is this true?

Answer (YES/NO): YES